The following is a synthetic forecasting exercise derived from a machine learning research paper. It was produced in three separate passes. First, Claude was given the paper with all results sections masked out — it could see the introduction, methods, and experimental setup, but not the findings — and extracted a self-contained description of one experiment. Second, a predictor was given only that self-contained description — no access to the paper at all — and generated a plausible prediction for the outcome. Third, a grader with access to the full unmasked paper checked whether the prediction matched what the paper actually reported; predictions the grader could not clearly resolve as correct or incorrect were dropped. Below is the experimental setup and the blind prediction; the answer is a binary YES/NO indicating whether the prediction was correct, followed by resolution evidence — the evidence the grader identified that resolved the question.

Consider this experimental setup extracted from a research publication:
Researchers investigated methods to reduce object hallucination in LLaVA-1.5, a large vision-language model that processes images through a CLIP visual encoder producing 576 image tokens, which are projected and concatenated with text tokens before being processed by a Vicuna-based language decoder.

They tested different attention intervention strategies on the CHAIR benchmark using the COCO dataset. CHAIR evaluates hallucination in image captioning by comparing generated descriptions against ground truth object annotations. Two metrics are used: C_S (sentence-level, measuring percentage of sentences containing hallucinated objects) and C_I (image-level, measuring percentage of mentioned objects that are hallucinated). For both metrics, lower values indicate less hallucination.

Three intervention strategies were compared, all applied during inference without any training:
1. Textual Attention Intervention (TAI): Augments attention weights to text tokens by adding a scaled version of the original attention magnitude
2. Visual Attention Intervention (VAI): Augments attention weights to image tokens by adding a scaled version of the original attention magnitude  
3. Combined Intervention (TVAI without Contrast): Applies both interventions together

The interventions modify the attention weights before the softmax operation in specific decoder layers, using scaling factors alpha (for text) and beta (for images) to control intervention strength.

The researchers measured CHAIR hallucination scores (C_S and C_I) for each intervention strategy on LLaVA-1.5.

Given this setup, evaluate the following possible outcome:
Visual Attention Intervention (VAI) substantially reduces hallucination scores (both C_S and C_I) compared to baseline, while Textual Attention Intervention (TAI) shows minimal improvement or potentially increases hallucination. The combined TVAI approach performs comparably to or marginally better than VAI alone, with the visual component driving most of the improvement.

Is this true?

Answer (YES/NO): NO